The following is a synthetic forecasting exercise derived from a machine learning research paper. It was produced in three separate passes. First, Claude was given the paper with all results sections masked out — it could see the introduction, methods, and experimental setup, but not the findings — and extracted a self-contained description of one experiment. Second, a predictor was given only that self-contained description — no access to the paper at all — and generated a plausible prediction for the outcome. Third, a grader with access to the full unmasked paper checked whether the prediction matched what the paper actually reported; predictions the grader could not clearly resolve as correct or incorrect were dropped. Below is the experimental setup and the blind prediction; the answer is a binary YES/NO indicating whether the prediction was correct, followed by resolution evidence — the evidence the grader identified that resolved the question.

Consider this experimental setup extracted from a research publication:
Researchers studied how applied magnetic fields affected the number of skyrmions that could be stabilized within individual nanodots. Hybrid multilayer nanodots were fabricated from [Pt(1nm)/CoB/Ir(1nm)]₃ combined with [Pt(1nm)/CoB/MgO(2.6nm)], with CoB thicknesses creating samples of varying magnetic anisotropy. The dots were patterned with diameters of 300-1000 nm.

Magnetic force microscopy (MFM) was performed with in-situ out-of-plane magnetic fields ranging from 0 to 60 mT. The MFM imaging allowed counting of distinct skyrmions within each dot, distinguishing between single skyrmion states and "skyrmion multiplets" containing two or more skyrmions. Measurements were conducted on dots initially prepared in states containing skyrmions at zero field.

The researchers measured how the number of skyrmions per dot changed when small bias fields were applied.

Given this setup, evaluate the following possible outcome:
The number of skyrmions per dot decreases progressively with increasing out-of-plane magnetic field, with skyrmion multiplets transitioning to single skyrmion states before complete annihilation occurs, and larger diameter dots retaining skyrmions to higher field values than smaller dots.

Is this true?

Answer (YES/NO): NO